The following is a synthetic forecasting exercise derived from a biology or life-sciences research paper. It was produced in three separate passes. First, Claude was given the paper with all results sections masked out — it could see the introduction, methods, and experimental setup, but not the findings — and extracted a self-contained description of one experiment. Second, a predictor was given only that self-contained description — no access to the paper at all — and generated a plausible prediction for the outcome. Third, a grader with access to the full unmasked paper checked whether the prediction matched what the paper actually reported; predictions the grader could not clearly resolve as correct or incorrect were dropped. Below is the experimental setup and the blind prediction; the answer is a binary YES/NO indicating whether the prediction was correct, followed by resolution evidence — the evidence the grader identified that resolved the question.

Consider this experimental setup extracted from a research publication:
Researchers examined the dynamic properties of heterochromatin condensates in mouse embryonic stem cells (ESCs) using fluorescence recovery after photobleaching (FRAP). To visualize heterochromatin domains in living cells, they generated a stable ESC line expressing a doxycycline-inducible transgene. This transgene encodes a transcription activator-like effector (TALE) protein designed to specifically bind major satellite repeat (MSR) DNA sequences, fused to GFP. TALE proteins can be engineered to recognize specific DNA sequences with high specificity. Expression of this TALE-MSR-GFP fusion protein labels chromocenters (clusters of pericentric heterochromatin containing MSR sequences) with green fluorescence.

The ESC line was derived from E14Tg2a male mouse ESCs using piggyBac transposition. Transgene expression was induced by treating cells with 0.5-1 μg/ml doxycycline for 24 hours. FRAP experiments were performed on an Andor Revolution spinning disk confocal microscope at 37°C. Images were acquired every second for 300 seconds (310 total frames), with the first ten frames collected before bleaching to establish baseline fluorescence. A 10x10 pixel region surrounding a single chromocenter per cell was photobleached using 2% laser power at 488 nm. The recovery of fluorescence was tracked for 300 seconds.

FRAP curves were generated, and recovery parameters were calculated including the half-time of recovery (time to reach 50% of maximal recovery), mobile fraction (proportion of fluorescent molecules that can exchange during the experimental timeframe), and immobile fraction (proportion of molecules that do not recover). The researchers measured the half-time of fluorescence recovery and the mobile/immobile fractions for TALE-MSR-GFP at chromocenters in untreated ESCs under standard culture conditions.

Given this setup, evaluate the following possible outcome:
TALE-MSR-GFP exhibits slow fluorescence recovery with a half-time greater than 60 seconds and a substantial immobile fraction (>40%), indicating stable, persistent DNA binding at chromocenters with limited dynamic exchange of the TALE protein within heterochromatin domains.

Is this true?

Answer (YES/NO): NO